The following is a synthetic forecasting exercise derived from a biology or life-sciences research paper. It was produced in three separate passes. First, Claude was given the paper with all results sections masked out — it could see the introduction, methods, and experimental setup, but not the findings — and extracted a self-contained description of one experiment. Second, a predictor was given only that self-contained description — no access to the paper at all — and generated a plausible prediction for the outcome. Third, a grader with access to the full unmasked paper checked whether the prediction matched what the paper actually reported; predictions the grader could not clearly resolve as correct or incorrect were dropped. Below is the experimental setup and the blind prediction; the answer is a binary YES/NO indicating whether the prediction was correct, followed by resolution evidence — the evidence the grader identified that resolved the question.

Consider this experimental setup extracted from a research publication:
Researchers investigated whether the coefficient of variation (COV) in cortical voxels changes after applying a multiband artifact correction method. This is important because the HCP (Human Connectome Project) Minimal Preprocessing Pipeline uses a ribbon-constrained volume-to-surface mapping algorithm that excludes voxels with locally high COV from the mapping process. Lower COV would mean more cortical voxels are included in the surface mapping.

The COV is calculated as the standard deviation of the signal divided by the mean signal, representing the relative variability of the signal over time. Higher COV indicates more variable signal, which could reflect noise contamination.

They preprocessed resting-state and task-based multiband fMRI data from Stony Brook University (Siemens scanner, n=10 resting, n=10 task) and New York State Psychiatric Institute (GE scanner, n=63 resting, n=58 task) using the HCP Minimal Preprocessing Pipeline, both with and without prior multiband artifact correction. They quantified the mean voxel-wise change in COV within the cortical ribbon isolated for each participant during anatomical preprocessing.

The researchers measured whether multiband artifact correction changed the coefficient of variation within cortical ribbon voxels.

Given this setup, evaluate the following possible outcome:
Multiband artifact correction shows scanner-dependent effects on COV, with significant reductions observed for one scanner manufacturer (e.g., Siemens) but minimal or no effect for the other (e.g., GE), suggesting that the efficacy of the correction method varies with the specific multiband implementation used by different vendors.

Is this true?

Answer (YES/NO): NO